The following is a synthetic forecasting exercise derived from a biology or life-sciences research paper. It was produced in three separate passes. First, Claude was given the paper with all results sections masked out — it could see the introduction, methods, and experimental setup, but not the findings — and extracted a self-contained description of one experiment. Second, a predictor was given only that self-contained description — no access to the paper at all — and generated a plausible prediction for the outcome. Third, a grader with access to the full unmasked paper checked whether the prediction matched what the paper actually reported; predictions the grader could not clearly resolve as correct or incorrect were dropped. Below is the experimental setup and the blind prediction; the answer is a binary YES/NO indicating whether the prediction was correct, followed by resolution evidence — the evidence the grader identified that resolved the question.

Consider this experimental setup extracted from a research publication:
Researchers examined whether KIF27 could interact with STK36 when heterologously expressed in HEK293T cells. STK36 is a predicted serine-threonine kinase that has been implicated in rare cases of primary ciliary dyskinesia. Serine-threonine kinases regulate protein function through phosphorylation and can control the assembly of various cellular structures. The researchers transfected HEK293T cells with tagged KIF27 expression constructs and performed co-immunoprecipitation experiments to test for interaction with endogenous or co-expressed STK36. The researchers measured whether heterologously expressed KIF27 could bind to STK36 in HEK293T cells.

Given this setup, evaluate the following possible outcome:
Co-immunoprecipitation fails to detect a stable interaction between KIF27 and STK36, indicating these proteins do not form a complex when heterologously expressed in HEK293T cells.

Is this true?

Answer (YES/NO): NO